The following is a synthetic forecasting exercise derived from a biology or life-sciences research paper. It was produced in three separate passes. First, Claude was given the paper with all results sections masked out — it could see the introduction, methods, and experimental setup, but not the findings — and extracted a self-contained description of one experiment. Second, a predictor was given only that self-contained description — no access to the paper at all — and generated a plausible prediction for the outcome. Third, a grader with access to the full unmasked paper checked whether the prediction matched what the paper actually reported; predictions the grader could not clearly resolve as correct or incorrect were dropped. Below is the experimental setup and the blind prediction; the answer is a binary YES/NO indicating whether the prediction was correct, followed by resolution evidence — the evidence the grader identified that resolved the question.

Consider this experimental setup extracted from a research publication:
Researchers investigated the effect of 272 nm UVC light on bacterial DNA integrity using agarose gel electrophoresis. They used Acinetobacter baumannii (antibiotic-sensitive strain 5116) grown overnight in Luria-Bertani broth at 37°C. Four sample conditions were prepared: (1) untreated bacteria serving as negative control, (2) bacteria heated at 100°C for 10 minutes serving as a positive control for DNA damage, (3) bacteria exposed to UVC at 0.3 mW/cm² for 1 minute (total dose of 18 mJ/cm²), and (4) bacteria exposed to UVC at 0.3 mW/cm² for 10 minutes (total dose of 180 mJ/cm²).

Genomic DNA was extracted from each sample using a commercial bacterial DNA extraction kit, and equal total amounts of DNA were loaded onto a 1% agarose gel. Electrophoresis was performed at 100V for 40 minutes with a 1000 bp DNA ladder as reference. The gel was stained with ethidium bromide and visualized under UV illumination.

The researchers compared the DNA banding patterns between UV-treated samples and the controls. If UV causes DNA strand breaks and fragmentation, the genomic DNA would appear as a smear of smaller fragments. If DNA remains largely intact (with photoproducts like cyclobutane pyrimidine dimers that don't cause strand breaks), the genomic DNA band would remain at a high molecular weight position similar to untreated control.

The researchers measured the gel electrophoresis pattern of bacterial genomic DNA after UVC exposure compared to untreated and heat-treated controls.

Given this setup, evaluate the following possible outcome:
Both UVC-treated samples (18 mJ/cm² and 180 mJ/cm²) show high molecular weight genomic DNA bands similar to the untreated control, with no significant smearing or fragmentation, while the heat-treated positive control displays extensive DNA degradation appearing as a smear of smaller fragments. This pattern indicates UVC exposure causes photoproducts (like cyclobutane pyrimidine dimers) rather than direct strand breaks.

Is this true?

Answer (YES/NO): NO